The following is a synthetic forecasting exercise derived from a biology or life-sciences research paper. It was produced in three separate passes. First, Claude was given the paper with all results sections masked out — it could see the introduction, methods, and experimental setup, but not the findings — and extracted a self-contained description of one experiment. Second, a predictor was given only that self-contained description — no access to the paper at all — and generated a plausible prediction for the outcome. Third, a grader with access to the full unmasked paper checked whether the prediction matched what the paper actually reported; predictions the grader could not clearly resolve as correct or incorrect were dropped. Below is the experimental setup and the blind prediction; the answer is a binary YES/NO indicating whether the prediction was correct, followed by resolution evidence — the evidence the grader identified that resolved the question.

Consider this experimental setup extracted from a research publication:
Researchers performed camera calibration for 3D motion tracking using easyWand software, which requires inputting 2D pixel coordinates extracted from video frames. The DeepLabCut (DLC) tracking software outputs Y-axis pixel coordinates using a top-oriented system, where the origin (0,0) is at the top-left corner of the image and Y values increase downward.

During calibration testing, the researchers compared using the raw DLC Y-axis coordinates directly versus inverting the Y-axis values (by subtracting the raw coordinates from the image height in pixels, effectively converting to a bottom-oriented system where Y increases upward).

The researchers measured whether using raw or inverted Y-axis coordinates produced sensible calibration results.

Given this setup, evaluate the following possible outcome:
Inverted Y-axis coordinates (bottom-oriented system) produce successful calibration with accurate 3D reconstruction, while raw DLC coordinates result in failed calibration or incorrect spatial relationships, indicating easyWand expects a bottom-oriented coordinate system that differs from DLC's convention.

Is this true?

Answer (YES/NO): YES